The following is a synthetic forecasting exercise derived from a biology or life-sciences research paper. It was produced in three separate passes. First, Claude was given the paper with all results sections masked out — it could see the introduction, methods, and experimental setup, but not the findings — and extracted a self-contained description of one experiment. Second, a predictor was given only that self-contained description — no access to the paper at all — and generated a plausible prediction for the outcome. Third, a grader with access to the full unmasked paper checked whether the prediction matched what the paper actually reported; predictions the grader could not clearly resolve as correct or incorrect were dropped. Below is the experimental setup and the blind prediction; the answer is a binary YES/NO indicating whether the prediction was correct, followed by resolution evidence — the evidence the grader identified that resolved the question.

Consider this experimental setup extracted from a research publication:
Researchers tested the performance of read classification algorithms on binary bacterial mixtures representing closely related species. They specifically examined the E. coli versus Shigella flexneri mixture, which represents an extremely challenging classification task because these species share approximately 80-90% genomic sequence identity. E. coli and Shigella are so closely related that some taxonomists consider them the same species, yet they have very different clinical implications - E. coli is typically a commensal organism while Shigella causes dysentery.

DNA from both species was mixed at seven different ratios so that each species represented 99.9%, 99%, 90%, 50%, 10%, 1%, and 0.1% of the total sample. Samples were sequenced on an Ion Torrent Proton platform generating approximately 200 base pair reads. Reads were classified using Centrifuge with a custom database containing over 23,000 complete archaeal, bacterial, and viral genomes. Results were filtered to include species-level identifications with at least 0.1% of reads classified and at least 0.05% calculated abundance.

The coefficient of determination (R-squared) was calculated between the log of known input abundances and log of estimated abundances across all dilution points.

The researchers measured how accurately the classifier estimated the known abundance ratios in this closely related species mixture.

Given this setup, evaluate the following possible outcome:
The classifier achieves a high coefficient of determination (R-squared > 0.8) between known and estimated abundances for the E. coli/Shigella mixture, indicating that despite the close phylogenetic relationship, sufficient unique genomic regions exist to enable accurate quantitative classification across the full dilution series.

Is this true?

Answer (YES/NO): YES